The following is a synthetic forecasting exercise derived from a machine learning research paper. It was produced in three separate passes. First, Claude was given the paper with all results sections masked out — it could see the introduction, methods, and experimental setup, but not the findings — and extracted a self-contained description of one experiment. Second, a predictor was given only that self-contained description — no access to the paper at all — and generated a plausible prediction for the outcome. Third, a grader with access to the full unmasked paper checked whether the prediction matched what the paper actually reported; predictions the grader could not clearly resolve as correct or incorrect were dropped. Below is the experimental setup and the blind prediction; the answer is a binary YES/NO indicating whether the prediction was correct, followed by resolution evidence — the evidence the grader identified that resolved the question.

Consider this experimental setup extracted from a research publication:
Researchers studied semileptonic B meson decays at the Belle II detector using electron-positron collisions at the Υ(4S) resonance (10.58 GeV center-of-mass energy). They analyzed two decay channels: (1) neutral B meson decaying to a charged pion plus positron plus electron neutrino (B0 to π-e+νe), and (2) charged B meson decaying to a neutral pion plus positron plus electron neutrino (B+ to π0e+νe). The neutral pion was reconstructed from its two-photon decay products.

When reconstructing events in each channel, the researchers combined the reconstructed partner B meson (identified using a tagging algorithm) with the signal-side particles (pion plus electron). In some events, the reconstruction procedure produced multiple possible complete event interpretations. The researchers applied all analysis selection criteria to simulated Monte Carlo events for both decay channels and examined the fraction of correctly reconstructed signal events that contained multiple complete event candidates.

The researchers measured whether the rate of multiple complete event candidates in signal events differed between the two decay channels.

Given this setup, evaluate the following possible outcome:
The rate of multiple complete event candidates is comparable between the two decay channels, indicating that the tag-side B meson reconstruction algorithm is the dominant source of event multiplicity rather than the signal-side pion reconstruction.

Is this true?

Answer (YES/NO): NO